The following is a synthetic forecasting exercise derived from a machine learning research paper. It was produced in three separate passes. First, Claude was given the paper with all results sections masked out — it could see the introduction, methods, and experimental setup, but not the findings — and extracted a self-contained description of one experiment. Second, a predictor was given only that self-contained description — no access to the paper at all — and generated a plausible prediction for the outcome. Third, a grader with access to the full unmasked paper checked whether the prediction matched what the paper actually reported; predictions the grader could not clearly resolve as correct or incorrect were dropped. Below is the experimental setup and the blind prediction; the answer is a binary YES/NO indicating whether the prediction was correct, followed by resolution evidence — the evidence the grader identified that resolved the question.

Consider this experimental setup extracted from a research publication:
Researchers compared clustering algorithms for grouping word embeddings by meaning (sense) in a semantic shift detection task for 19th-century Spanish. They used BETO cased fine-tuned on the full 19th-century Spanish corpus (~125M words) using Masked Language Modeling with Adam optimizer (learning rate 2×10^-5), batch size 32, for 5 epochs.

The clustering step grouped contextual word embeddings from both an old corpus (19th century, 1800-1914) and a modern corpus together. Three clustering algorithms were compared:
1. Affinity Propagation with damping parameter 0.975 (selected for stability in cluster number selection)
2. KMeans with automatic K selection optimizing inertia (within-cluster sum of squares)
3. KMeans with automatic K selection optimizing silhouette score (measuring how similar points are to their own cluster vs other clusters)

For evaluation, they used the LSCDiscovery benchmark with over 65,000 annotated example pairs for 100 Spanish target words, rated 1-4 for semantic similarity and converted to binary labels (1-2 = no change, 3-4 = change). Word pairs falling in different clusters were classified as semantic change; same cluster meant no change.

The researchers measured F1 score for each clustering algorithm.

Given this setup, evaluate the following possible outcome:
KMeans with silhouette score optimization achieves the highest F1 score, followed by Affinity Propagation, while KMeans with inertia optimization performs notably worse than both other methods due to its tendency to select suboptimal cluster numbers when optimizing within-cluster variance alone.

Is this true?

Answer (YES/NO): NO